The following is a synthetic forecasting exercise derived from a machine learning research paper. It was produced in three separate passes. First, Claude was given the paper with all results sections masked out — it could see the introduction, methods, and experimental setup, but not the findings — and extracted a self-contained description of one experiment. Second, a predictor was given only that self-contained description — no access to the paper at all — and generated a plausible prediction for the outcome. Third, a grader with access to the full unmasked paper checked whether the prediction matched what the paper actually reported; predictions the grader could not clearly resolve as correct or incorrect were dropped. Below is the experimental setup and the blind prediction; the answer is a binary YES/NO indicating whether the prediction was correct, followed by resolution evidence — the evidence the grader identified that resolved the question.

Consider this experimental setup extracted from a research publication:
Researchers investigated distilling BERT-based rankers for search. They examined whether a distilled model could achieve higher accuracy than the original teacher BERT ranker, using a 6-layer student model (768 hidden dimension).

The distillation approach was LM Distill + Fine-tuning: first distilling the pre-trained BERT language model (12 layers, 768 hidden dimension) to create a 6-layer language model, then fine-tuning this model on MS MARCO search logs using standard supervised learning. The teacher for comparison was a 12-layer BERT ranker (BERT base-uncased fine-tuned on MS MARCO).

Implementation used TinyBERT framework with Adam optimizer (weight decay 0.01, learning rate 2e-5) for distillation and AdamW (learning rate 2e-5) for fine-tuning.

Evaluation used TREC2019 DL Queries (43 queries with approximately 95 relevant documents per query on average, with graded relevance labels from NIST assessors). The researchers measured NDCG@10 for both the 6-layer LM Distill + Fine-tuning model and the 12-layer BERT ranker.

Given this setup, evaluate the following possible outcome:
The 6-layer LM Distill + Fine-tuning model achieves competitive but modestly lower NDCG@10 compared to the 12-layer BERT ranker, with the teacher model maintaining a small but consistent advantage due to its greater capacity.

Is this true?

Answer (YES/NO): NO